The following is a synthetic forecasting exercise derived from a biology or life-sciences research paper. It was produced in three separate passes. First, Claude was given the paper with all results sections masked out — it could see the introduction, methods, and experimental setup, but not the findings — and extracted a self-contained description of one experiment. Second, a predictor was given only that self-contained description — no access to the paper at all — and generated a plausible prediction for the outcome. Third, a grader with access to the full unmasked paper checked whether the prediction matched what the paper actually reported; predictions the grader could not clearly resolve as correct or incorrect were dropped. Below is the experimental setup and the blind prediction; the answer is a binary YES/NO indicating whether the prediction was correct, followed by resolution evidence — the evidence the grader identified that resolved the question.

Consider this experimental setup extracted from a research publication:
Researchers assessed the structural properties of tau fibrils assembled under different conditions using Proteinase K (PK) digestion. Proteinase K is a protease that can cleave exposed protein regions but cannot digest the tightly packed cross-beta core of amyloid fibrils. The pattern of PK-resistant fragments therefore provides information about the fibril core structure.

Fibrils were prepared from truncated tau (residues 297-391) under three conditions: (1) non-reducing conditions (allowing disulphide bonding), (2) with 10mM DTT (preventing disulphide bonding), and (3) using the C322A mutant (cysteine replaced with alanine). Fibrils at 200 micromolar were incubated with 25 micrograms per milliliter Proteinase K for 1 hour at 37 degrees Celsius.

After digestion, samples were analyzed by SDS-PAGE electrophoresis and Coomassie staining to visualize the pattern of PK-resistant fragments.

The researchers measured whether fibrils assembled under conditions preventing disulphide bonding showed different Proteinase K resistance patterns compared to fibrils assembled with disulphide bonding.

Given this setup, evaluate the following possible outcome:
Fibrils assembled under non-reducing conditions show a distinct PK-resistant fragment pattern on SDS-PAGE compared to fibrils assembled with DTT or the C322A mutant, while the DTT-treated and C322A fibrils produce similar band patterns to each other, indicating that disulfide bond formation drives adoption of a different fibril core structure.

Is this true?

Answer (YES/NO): YES